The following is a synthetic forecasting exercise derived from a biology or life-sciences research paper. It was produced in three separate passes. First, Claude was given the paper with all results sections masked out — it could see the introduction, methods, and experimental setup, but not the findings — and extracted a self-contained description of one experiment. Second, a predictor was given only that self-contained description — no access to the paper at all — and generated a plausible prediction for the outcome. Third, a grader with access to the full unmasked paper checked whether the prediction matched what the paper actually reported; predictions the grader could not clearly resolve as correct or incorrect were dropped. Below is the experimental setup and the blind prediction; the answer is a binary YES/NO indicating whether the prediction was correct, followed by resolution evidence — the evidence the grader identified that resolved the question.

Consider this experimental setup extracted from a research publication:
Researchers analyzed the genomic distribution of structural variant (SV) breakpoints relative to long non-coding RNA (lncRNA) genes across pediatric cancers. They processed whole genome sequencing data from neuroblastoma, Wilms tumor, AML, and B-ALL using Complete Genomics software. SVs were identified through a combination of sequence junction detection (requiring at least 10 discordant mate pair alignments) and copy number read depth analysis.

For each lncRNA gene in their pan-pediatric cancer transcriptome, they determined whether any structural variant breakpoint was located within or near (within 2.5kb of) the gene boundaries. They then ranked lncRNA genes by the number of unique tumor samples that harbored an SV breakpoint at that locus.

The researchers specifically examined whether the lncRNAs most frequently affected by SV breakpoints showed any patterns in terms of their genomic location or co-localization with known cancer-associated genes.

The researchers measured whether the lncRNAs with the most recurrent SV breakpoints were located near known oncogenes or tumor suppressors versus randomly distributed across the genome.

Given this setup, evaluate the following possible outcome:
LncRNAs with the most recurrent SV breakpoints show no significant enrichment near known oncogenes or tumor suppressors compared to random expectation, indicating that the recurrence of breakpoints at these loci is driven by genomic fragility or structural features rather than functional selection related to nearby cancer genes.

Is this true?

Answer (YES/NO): NO